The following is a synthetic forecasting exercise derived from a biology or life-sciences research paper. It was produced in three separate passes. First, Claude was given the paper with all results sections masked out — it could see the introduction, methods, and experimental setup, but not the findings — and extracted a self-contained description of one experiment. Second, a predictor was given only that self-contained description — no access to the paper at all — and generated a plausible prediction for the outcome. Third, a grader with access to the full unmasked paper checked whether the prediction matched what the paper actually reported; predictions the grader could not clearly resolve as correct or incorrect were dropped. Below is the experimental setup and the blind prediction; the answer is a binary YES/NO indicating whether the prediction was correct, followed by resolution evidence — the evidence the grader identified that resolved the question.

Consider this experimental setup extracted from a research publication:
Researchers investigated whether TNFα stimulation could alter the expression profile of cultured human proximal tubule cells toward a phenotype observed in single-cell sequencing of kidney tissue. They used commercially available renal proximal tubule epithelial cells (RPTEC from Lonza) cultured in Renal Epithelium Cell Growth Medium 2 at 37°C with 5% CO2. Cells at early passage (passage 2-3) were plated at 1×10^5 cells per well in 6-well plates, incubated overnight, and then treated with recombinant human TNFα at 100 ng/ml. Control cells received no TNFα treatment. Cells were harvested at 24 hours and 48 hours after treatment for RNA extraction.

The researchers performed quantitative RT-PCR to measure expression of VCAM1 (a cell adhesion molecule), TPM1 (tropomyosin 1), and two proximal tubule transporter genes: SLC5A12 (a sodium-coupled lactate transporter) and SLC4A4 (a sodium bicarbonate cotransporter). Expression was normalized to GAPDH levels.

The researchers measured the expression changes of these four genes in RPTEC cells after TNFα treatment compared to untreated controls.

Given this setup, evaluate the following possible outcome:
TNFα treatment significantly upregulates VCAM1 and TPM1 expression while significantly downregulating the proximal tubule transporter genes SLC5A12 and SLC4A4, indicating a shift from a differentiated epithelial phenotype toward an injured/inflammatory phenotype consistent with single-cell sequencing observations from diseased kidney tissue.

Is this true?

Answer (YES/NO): YES